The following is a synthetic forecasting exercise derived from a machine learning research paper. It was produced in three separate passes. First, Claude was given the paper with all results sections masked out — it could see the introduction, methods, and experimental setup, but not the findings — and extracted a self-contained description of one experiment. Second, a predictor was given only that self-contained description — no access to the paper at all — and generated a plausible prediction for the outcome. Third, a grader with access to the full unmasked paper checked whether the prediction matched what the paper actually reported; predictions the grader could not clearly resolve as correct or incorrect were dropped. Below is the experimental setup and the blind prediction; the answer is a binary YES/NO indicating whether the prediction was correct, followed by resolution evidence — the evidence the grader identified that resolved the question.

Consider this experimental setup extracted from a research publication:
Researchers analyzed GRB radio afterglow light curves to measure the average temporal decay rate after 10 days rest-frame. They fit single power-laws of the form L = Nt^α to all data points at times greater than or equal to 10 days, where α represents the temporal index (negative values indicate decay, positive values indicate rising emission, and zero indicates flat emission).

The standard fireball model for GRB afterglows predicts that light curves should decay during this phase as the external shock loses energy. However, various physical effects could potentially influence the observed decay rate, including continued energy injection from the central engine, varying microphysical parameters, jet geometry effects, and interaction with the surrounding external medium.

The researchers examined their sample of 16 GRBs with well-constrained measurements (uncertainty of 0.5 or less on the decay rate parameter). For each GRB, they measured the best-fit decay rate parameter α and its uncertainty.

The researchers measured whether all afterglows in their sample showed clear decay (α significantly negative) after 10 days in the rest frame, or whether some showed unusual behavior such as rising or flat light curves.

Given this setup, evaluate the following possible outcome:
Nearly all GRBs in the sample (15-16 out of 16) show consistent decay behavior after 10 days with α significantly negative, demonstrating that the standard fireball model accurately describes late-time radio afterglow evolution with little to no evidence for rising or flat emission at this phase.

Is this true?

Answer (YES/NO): NO